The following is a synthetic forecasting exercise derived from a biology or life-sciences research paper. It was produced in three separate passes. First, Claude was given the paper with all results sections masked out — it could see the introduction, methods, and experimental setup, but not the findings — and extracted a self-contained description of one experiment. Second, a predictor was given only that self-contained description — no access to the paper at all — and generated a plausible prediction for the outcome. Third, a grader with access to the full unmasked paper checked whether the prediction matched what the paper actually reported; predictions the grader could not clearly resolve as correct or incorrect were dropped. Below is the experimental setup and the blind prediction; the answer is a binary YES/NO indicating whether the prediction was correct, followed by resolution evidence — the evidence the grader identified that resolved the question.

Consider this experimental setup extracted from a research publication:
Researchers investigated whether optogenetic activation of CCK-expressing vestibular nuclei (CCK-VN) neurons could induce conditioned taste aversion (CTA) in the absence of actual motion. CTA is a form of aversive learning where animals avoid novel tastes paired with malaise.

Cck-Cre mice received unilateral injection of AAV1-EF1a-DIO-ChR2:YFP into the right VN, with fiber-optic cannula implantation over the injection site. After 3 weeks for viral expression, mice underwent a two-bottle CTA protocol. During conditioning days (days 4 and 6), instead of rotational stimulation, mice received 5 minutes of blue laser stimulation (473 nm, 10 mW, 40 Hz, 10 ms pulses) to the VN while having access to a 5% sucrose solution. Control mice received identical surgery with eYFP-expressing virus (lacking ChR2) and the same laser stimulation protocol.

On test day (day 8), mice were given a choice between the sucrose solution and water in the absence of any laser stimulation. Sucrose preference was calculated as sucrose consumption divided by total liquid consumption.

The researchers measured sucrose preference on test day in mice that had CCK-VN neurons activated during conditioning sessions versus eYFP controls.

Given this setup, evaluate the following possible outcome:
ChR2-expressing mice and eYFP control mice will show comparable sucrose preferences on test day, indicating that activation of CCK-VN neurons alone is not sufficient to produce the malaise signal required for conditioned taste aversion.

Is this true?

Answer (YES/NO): NO